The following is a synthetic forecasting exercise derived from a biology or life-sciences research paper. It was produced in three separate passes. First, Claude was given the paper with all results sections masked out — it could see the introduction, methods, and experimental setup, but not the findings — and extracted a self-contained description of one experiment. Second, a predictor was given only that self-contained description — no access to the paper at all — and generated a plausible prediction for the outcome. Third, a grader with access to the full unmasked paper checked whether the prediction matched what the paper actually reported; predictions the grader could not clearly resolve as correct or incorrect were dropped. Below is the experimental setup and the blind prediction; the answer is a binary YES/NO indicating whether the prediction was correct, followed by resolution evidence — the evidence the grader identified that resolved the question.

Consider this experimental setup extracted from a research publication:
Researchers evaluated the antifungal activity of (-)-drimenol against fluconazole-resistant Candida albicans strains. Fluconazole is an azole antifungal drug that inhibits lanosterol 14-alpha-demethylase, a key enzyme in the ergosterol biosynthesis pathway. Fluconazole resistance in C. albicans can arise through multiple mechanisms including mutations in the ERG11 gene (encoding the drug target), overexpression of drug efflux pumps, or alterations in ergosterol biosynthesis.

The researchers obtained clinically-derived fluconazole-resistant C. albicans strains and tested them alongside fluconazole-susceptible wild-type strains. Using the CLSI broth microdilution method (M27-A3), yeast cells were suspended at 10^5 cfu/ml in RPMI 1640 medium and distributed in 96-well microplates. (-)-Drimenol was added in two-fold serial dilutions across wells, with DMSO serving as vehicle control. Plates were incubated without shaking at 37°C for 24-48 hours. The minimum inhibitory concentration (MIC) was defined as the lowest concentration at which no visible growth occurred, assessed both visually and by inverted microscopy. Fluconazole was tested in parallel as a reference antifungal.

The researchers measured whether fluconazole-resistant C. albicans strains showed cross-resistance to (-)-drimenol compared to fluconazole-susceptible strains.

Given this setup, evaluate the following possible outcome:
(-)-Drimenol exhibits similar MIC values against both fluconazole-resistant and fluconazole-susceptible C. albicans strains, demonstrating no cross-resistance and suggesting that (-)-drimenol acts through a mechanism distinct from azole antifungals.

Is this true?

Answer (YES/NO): YES